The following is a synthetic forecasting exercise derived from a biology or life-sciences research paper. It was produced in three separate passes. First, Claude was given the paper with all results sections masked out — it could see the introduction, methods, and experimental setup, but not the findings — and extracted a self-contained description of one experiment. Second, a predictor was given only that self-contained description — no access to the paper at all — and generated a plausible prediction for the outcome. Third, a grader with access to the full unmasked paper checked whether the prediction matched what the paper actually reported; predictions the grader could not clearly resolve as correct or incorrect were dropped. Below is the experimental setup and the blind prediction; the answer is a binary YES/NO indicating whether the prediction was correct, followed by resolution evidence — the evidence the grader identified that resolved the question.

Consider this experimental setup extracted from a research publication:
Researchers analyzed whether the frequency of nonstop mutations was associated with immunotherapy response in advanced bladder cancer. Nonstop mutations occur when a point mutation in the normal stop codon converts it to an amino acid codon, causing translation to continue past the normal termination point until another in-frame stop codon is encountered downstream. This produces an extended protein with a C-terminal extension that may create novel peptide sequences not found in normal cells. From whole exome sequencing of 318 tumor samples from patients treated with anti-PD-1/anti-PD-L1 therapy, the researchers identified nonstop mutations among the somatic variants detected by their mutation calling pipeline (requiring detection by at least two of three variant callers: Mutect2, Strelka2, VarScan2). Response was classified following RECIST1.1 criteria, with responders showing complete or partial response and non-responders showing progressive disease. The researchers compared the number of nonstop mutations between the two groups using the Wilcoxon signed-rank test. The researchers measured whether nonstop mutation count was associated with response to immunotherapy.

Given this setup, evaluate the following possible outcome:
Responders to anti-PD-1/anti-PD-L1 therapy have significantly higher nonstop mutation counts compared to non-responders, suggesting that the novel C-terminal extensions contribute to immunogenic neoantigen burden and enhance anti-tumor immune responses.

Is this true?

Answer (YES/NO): YES